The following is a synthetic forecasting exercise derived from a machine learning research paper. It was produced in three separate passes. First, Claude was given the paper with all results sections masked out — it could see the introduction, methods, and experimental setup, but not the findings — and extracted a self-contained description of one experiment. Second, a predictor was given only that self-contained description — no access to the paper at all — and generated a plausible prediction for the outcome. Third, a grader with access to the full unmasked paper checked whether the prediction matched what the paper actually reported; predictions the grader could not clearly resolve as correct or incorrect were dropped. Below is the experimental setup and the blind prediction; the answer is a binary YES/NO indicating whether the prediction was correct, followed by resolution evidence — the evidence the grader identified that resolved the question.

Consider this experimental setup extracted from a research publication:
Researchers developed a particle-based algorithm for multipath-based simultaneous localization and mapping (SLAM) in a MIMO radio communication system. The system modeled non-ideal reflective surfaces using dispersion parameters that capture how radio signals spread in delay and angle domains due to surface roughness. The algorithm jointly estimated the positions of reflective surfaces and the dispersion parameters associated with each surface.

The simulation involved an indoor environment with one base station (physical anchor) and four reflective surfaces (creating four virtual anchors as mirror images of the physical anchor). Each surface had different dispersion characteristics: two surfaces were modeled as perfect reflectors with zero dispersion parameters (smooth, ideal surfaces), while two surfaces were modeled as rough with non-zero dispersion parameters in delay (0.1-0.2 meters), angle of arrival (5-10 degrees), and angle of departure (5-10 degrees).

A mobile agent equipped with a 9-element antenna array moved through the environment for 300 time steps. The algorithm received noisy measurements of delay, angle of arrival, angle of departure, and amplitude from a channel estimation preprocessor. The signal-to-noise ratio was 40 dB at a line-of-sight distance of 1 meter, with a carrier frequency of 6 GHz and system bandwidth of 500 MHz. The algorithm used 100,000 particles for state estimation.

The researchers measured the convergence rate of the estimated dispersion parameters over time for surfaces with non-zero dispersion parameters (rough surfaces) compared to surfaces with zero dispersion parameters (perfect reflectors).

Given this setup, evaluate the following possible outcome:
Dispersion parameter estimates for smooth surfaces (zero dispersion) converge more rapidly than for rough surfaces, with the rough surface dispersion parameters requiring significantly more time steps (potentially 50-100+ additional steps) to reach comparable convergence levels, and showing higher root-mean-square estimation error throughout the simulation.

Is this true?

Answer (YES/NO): NO